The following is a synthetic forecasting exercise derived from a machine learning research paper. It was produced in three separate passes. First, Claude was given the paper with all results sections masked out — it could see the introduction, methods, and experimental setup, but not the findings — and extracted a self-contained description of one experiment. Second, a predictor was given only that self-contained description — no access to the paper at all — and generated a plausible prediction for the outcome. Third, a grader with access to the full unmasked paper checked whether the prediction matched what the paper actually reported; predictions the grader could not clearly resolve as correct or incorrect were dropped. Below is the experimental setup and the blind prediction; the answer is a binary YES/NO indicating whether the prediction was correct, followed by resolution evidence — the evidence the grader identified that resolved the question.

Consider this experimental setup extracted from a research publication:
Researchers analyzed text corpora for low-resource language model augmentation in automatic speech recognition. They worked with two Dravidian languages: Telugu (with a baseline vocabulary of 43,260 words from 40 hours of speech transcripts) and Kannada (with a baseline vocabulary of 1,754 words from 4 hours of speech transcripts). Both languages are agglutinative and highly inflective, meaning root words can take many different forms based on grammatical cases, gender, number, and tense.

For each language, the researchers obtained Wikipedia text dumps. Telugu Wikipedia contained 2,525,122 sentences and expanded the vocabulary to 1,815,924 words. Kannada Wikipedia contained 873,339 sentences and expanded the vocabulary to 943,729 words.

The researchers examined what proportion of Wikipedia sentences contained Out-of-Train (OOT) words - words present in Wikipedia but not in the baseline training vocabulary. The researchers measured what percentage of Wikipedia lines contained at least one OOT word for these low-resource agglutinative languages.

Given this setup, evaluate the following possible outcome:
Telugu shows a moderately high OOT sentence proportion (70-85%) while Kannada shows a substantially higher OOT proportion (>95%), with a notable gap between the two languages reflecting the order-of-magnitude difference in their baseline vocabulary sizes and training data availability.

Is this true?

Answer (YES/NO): NO